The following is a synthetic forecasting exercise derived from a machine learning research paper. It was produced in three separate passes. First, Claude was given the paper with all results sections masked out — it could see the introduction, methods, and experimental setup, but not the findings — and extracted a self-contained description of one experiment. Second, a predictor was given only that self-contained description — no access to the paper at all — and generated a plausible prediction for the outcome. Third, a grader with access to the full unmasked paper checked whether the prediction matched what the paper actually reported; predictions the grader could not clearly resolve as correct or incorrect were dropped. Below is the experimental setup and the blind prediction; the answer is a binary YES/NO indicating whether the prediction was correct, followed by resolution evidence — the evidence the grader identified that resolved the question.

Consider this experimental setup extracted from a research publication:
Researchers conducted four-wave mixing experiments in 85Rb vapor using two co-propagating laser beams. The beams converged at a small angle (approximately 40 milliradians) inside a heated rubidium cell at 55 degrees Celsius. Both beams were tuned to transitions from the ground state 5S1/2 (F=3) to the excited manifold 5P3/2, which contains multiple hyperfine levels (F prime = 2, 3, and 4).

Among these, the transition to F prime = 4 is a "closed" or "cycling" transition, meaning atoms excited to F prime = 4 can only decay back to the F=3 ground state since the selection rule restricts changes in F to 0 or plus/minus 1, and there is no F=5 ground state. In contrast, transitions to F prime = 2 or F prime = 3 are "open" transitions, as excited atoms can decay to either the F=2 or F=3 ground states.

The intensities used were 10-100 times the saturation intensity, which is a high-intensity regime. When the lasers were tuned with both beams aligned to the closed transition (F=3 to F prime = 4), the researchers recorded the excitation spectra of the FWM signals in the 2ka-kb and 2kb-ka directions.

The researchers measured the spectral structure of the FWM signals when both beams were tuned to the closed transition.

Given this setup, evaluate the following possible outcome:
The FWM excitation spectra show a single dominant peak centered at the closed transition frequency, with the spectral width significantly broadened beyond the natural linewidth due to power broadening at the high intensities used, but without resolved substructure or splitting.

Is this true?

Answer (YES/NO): NO